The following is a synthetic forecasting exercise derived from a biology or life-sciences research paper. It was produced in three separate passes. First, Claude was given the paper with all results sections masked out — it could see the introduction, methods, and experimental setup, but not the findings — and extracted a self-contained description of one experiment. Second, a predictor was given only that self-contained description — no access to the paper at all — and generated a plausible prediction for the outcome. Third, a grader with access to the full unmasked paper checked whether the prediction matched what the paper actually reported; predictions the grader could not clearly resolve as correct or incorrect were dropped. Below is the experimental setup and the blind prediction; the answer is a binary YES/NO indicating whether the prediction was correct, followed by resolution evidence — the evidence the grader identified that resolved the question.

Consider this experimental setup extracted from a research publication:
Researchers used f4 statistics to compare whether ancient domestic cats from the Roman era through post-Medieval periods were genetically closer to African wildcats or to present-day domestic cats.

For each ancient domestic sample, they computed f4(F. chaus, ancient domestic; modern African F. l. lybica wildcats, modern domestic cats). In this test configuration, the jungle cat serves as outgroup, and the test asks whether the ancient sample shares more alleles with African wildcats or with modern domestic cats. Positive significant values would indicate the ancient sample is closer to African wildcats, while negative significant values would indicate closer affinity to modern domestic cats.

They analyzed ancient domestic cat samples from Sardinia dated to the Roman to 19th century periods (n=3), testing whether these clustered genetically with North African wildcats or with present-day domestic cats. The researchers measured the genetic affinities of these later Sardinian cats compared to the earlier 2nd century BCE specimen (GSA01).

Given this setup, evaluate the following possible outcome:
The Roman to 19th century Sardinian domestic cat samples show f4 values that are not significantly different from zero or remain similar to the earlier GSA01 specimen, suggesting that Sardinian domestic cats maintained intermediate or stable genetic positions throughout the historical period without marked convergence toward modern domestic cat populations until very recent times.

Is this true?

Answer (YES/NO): NO